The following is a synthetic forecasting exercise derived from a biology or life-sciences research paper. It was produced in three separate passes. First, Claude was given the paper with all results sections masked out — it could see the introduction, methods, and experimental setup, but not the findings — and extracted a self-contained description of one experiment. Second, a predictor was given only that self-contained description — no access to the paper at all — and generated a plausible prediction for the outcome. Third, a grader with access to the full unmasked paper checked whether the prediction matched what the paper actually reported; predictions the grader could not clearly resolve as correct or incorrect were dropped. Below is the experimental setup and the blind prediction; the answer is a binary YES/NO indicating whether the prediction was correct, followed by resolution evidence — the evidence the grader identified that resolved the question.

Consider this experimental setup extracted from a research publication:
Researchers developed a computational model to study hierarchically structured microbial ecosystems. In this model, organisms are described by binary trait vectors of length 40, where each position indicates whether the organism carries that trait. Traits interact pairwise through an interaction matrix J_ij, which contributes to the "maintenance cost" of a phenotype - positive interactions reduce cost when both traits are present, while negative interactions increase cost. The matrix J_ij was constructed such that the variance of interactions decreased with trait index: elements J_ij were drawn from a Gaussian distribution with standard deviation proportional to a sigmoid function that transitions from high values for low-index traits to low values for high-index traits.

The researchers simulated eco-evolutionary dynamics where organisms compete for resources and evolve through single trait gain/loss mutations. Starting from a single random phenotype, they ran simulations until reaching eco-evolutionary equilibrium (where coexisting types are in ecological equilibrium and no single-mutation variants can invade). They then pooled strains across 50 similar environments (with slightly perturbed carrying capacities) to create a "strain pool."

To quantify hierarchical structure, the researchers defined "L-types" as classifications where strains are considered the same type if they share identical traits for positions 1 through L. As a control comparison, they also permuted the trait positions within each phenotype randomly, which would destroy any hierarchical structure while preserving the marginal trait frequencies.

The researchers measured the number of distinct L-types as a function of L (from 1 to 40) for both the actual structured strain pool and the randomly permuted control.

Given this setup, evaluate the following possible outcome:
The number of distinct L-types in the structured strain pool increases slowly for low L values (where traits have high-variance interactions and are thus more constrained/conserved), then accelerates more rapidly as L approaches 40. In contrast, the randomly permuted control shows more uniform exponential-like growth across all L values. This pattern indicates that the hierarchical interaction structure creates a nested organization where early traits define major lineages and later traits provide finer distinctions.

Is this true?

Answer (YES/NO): YES